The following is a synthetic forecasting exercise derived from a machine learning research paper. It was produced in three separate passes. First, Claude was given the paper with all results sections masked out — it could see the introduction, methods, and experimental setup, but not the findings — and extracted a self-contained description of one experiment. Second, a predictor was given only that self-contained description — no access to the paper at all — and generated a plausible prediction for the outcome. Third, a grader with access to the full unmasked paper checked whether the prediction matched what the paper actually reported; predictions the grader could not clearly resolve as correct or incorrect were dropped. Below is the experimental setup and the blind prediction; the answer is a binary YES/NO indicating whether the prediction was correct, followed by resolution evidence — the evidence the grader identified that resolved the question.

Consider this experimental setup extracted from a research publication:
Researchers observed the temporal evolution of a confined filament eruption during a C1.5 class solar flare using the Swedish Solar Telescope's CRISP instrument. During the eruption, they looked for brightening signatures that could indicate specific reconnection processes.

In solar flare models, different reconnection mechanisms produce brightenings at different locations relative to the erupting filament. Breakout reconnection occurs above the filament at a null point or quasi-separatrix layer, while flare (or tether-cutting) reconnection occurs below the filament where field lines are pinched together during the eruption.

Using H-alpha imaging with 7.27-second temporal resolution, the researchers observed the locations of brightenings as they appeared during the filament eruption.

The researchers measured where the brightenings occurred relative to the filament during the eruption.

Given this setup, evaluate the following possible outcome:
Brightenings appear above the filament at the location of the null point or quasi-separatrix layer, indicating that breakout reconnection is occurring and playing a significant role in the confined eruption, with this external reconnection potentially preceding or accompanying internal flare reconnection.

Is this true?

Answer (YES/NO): NO